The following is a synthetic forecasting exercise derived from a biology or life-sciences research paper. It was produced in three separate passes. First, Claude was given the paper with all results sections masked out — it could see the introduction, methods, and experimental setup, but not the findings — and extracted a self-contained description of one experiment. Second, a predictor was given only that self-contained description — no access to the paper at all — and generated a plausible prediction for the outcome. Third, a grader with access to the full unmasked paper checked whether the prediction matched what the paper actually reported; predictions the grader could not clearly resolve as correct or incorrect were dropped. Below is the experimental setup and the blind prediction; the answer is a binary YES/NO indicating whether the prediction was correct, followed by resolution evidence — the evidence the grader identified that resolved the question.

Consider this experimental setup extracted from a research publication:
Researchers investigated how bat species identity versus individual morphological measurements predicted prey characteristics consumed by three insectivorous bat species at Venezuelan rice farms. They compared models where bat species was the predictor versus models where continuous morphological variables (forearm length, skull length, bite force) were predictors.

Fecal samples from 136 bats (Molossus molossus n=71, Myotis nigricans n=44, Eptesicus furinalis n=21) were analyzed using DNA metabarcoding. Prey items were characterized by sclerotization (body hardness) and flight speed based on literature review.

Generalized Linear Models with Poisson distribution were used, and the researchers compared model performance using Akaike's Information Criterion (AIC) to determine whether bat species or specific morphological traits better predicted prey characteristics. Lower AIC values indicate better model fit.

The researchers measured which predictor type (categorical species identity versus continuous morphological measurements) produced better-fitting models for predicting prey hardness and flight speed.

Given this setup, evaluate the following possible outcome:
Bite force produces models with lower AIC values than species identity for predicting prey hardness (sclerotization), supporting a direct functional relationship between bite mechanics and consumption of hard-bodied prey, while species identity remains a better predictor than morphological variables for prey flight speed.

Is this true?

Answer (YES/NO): NO